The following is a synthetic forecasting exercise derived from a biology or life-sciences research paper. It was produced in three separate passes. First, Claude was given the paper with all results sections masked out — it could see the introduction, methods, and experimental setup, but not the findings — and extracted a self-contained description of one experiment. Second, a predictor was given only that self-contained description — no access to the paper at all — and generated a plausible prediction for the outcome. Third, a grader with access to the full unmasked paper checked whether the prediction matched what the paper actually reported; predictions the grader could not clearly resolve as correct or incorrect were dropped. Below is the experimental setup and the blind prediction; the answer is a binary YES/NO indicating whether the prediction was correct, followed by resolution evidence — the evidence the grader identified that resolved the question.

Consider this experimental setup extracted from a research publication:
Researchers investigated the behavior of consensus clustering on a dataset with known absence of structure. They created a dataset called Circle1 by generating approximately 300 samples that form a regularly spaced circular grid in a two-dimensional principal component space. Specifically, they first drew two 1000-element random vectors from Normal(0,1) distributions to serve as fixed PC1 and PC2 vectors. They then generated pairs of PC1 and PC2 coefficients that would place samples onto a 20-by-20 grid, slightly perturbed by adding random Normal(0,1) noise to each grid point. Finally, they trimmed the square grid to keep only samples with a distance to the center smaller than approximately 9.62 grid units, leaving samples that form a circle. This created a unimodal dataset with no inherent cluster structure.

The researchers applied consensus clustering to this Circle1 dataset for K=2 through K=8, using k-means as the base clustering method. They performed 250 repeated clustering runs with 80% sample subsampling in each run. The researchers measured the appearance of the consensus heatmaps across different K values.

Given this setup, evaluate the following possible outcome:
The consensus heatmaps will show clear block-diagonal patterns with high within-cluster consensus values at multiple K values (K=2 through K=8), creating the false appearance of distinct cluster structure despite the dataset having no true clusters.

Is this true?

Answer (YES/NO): YES